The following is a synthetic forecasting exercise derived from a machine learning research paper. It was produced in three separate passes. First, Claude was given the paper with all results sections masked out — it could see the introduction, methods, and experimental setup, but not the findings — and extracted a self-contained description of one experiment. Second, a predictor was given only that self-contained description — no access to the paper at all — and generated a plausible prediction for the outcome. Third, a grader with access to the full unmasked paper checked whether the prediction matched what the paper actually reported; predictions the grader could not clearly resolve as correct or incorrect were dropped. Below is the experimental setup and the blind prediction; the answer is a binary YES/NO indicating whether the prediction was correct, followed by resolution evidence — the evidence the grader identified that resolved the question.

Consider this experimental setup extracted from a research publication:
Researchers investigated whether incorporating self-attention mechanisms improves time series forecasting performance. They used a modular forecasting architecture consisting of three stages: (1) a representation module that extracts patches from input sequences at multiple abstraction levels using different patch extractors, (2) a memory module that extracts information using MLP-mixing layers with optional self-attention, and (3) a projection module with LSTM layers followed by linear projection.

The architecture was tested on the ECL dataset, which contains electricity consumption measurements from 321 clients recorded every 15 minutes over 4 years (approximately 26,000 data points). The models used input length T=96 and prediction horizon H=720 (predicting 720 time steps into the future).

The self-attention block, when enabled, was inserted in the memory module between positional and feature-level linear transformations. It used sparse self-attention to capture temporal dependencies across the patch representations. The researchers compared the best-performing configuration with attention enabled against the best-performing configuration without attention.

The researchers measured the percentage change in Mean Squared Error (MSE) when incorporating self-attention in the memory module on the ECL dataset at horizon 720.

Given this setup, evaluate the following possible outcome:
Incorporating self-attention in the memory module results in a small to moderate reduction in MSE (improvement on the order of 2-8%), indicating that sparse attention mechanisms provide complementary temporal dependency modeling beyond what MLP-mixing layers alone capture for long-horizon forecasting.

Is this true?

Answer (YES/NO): NO